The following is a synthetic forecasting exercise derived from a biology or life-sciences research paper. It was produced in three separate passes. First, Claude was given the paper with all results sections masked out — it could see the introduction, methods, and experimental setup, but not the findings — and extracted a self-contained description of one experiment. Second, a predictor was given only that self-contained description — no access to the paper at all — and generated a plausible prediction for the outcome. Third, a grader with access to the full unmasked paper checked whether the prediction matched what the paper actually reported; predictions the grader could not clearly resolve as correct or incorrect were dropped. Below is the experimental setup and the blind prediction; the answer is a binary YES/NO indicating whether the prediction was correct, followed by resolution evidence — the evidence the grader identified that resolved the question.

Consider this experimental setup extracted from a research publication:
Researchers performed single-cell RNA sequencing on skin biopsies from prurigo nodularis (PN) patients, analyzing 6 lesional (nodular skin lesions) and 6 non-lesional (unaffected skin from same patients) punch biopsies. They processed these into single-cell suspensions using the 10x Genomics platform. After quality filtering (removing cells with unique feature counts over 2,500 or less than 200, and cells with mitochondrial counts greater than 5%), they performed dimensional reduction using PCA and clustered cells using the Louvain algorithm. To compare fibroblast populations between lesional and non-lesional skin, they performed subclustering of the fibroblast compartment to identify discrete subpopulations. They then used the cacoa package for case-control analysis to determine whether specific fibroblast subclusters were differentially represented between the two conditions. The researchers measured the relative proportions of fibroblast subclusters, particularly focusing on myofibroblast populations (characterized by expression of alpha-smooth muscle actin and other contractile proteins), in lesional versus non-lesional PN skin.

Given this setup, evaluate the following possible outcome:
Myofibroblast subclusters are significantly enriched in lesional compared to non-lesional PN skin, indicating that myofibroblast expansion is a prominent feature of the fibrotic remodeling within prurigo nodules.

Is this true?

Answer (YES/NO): YES